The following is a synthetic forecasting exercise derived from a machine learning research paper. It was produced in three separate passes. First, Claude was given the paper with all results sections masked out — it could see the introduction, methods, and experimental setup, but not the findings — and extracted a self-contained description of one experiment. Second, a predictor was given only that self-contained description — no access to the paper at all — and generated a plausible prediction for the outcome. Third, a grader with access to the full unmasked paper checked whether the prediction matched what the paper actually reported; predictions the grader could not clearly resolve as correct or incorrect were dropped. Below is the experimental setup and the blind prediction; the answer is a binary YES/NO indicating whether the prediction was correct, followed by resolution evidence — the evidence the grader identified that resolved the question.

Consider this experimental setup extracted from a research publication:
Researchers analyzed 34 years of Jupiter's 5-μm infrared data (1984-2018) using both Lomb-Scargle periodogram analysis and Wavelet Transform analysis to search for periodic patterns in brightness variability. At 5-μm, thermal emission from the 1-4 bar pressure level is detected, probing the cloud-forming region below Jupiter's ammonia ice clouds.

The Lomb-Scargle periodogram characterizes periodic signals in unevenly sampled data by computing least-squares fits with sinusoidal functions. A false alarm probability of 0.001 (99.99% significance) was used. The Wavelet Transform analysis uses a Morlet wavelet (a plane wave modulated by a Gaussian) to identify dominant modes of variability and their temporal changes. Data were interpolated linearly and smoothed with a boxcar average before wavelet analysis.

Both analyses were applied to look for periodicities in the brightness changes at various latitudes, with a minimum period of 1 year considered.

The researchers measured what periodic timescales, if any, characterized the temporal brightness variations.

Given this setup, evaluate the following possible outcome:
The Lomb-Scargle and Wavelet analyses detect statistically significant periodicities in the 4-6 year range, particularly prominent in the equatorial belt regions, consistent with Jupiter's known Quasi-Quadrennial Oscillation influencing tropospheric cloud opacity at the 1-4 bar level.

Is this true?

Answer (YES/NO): YES